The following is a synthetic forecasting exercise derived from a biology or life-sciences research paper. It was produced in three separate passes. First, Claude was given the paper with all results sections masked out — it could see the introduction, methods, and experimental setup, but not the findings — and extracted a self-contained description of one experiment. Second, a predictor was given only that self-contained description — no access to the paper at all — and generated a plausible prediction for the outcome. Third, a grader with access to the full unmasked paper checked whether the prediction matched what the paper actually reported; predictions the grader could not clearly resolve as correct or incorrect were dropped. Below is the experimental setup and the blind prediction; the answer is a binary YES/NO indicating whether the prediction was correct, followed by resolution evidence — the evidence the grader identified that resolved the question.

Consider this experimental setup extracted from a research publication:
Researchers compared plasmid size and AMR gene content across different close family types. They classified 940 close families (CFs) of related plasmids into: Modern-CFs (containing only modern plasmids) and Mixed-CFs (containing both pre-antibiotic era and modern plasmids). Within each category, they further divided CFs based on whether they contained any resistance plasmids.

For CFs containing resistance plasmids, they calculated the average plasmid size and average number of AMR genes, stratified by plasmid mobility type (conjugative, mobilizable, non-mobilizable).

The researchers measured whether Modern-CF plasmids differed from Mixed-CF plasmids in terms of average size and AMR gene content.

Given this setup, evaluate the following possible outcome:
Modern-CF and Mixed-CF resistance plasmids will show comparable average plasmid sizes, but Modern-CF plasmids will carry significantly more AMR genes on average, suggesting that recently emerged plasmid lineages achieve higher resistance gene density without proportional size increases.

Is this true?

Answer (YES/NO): NO